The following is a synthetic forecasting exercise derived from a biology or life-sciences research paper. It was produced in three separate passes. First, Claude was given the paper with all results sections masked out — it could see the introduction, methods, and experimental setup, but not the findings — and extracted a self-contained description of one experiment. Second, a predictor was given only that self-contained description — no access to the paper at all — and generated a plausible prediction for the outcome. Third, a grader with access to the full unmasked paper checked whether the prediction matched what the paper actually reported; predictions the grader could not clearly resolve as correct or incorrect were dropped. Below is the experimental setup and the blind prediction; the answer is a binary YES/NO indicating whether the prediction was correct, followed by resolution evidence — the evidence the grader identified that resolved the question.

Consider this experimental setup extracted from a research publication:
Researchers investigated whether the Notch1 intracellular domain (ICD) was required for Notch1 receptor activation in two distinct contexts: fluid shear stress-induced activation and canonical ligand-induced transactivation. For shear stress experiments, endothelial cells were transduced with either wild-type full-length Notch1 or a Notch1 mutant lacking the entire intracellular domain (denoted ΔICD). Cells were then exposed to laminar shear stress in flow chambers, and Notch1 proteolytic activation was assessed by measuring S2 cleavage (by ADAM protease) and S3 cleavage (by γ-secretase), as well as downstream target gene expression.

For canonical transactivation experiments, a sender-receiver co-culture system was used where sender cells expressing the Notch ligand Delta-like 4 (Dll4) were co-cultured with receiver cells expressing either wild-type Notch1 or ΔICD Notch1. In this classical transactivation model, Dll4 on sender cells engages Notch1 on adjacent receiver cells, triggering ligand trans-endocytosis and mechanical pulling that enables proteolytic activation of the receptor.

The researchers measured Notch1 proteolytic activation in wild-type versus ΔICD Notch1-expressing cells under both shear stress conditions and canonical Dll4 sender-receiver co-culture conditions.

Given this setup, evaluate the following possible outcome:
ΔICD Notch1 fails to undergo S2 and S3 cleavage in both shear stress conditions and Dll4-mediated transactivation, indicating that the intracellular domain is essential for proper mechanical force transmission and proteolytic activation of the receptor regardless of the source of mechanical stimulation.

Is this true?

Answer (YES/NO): NO